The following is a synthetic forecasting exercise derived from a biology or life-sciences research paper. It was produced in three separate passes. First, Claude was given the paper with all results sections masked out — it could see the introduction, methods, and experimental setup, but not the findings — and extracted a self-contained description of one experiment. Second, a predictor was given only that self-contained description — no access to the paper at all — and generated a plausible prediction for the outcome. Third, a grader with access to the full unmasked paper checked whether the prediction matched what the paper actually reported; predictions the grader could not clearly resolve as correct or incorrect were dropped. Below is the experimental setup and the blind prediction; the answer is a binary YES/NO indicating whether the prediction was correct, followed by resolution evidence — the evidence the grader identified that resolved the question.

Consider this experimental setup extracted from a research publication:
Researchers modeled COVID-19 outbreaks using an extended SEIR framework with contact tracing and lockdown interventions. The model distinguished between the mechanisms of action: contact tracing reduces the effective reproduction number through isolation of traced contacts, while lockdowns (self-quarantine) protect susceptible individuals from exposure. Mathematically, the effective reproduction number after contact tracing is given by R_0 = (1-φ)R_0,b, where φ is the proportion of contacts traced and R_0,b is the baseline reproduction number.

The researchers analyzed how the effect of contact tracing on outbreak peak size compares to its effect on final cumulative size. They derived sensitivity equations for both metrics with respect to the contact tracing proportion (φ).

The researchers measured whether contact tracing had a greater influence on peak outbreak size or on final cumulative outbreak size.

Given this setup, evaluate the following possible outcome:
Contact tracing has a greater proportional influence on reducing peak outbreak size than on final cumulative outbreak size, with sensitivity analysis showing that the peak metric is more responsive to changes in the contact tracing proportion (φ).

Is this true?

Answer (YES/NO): YES